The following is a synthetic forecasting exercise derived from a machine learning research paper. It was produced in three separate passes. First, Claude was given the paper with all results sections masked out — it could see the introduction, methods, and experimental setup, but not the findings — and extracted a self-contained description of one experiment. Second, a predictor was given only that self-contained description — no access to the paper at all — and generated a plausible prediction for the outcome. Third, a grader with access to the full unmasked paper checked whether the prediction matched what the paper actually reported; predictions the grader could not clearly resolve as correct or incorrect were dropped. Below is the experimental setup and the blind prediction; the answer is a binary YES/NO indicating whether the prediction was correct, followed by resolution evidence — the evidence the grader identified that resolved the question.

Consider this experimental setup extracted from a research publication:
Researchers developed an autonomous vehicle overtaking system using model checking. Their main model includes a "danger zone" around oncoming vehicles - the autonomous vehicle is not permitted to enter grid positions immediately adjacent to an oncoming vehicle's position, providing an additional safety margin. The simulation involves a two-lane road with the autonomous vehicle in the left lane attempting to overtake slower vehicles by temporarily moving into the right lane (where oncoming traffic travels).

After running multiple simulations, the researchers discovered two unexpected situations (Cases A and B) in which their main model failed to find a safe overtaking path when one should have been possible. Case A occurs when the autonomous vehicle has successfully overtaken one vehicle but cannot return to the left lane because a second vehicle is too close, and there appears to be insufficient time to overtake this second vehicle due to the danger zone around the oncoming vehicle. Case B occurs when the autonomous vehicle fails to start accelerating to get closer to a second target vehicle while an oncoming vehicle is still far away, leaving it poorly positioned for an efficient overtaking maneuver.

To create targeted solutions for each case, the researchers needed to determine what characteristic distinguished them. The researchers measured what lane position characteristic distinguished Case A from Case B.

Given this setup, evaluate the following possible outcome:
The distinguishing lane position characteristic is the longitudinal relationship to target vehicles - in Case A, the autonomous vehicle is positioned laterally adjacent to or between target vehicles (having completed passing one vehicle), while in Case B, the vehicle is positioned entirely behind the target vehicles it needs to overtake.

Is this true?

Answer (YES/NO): NO